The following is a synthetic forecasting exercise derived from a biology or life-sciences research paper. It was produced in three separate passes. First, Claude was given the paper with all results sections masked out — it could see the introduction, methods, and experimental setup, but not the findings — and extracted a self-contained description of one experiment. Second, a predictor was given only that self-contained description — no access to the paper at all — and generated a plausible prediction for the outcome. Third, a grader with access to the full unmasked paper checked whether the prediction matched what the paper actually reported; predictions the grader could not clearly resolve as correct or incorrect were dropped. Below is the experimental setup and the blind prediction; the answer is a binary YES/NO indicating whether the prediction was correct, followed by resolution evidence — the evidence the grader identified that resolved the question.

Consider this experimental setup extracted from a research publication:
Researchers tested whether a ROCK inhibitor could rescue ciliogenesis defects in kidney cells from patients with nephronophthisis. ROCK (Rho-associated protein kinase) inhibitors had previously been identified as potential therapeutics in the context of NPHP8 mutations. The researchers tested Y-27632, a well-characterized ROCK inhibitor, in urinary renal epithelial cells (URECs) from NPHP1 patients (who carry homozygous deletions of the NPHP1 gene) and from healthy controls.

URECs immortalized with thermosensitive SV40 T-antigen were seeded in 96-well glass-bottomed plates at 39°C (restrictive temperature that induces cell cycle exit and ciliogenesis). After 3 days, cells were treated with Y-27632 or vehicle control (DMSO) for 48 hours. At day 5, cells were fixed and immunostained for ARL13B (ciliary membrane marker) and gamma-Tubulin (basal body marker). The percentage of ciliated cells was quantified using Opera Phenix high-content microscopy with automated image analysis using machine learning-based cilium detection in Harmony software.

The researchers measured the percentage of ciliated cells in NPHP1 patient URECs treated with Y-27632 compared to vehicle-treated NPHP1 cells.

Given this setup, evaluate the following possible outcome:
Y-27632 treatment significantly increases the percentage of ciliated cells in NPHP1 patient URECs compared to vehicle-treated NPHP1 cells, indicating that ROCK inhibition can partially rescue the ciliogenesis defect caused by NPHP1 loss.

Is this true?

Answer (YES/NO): YES